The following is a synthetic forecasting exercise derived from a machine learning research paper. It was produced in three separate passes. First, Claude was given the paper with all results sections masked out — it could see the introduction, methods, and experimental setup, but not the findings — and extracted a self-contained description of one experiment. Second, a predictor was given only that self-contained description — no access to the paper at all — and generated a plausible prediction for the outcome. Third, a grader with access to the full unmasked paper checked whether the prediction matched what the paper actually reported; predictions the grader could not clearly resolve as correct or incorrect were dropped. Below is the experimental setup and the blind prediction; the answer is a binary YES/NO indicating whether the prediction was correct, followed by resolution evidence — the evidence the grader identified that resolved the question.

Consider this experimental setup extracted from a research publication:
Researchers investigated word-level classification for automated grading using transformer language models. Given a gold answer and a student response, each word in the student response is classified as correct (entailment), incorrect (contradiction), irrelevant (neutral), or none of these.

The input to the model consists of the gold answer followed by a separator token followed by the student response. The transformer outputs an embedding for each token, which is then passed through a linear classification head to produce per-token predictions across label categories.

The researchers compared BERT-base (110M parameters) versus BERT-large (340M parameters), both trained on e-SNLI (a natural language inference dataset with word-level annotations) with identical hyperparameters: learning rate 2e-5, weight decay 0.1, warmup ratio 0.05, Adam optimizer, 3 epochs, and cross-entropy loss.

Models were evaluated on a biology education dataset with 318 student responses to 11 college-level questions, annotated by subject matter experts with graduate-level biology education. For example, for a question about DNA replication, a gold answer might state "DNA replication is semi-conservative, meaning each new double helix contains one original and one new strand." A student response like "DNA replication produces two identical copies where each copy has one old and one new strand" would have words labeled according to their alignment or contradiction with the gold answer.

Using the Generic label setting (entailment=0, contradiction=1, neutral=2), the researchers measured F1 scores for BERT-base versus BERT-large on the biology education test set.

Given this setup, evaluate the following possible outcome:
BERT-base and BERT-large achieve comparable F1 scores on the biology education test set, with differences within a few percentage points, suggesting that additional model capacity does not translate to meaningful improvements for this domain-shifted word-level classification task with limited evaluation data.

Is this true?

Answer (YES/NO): NO